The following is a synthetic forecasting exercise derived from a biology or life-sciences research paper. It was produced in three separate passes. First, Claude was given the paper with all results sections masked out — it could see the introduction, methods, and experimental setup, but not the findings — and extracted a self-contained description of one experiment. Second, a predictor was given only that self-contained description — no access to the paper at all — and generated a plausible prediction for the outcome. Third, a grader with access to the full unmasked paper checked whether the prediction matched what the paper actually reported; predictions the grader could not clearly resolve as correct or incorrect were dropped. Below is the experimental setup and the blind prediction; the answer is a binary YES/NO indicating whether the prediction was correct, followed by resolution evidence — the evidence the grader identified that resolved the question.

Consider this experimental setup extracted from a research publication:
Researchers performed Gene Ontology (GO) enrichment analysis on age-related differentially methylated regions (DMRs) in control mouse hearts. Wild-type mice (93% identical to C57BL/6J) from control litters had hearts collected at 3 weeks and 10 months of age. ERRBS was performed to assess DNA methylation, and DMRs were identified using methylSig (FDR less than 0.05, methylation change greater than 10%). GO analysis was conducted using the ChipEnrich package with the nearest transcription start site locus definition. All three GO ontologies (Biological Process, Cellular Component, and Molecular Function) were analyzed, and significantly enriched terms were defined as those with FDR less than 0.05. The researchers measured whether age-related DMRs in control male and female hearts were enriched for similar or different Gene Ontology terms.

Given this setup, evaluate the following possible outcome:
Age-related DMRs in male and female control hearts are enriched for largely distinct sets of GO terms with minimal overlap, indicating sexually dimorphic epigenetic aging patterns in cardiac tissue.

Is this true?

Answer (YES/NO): YES